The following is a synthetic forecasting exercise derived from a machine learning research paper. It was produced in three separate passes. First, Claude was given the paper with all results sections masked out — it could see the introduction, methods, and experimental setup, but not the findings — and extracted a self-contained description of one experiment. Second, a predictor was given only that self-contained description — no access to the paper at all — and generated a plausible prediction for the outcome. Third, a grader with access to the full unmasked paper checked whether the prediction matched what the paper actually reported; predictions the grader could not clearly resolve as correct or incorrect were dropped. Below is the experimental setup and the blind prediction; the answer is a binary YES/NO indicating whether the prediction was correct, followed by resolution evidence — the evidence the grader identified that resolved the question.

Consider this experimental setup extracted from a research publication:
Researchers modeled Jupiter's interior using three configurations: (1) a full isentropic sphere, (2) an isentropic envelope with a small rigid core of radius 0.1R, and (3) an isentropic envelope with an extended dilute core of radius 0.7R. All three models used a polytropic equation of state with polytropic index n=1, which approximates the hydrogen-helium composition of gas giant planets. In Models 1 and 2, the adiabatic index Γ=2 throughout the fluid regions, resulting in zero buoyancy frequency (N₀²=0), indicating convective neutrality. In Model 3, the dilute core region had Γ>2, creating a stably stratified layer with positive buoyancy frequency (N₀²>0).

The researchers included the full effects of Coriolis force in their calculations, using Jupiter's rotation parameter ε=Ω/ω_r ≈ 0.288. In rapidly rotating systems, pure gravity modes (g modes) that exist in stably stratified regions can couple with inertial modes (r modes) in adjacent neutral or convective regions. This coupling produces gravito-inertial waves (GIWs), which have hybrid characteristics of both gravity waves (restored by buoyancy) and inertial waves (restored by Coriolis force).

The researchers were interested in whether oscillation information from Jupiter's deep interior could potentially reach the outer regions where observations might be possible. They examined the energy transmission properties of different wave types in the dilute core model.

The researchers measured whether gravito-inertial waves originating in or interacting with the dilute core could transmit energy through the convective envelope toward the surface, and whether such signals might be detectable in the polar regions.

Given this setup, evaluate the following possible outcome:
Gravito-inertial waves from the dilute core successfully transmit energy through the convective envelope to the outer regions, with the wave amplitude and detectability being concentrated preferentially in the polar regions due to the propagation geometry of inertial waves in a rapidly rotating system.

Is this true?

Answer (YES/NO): YES